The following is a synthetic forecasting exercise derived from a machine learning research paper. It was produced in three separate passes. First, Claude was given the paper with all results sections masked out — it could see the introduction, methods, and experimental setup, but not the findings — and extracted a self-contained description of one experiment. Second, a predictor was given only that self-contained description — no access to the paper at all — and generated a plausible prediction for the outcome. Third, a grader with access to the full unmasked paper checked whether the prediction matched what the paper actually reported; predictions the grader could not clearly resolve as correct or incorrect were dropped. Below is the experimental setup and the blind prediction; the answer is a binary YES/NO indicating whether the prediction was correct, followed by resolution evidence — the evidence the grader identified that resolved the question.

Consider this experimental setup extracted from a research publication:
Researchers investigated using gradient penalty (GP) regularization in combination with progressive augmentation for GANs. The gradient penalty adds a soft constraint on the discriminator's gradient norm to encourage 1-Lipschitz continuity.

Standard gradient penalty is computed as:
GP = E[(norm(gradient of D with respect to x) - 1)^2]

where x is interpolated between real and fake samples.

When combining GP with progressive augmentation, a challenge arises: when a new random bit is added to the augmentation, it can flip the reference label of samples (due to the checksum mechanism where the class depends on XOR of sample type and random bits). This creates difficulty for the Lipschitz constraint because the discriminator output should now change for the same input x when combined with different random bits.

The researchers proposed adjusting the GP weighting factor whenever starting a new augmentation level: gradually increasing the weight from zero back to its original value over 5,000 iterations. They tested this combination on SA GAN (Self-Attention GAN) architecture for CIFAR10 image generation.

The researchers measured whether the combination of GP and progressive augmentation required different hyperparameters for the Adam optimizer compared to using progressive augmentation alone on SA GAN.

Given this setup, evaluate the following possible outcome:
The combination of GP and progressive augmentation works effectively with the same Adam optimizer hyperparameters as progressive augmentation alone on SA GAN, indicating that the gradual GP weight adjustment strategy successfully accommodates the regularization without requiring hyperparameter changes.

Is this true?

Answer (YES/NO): NO